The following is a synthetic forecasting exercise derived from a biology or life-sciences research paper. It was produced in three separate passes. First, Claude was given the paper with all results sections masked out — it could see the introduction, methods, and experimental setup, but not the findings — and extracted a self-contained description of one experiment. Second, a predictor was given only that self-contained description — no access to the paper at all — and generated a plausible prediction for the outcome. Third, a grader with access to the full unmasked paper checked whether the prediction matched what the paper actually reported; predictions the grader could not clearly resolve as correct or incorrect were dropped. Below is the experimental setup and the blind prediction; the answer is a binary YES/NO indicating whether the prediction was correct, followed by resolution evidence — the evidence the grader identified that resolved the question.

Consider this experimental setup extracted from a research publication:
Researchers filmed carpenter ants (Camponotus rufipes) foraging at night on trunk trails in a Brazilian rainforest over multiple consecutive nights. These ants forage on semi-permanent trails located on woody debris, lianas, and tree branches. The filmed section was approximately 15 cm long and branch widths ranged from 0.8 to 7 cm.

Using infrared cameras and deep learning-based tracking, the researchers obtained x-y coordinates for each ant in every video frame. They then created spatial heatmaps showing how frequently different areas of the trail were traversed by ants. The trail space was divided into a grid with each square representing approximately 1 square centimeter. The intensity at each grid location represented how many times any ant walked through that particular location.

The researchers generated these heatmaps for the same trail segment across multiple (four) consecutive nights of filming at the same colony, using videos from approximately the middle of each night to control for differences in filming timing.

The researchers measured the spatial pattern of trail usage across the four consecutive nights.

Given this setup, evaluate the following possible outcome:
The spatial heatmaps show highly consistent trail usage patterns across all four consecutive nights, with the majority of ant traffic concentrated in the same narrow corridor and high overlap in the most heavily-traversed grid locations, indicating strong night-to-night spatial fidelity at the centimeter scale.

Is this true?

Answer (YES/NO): YES